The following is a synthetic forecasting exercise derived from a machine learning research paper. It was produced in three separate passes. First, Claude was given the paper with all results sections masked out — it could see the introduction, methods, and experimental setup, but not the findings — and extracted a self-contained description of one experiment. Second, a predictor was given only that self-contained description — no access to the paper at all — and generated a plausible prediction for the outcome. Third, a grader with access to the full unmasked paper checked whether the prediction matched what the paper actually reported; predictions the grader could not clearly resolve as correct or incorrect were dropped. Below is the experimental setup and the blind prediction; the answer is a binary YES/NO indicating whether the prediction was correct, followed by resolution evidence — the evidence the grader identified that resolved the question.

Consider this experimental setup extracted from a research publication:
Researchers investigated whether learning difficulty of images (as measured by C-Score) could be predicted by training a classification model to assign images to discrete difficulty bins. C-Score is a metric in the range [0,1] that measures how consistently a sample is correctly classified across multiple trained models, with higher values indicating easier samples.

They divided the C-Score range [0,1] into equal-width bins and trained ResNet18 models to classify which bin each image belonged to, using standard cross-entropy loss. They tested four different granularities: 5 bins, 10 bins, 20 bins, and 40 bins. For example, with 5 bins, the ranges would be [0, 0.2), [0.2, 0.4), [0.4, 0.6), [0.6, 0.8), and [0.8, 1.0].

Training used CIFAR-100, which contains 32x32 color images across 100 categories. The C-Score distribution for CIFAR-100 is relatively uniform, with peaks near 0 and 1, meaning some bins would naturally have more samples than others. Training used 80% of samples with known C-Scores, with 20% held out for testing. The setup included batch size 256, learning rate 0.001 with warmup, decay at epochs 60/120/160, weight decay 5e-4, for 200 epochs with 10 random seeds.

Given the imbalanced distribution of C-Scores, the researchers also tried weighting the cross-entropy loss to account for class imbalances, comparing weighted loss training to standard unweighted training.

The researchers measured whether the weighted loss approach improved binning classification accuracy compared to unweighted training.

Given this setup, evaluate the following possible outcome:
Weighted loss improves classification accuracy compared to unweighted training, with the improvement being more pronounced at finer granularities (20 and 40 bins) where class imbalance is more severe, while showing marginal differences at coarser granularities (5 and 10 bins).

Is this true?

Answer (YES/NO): NO